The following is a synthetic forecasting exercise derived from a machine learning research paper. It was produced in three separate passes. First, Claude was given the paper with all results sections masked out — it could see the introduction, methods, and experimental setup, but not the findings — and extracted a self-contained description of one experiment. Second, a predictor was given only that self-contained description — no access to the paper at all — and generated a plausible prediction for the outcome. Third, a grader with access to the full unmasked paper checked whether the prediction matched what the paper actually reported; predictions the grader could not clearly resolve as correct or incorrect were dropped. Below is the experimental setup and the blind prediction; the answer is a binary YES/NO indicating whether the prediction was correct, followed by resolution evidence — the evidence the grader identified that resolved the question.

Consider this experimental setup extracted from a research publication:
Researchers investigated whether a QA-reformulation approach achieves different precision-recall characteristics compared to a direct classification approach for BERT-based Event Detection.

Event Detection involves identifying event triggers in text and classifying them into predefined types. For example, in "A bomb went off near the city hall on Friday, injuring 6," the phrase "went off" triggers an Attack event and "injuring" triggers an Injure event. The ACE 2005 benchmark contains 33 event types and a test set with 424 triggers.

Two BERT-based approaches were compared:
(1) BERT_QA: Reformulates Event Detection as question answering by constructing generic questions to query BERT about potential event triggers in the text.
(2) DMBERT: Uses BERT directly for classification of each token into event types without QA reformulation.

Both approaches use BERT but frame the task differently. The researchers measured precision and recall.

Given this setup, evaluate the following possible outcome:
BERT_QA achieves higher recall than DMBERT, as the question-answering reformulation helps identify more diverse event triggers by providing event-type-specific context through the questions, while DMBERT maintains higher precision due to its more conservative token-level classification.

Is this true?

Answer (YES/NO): YES